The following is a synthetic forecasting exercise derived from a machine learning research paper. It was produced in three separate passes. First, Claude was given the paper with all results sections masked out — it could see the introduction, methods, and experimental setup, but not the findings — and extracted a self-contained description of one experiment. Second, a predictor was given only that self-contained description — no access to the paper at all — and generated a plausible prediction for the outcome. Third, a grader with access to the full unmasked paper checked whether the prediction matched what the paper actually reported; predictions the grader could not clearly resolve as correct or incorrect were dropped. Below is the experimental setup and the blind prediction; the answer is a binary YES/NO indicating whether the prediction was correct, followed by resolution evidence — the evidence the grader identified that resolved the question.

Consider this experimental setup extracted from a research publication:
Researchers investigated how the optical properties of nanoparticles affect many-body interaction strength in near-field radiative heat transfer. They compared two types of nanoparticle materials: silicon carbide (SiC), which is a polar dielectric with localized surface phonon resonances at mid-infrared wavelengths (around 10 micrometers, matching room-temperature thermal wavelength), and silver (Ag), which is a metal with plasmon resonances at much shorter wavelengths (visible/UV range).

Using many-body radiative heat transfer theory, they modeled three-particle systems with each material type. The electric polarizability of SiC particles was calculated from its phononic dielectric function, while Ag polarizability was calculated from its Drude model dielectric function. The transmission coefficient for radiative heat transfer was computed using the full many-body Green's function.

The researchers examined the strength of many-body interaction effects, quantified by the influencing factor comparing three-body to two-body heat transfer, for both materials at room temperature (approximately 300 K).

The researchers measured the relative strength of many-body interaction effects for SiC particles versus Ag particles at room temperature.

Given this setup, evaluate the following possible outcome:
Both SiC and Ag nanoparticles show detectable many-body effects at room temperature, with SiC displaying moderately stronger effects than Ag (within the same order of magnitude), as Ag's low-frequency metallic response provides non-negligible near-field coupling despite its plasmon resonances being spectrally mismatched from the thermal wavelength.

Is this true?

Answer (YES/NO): NO